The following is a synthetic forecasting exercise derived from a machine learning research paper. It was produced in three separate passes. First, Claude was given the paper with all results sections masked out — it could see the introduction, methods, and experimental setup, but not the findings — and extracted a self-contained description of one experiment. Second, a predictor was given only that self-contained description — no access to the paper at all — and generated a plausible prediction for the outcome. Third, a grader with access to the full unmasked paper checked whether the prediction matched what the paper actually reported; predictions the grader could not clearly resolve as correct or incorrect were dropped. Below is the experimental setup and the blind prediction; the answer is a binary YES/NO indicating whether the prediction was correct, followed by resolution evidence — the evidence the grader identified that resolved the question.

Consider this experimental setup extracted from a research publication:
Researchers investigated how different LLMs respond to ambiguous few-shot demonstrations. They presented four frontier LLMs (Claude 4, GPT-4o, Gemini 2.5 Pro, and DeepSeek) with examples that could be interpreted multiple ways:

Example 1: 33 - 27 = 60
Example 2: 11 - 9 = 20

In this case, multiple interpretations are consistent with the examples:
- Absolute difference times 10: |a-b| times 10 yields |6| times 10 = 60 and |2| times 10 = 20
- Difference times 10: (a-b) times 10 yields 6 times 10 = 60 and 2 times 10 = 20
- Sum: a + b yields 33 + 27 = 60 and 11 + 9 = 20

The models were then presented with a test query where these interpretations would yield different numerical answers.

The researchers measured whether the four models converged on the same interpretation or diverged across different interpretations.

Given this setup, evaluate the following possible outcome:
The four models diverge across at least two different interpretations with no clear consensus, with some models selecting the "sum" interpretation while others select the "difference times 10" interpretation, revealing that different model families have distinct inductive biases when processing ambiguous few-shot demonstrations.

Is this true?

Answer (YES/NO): YES